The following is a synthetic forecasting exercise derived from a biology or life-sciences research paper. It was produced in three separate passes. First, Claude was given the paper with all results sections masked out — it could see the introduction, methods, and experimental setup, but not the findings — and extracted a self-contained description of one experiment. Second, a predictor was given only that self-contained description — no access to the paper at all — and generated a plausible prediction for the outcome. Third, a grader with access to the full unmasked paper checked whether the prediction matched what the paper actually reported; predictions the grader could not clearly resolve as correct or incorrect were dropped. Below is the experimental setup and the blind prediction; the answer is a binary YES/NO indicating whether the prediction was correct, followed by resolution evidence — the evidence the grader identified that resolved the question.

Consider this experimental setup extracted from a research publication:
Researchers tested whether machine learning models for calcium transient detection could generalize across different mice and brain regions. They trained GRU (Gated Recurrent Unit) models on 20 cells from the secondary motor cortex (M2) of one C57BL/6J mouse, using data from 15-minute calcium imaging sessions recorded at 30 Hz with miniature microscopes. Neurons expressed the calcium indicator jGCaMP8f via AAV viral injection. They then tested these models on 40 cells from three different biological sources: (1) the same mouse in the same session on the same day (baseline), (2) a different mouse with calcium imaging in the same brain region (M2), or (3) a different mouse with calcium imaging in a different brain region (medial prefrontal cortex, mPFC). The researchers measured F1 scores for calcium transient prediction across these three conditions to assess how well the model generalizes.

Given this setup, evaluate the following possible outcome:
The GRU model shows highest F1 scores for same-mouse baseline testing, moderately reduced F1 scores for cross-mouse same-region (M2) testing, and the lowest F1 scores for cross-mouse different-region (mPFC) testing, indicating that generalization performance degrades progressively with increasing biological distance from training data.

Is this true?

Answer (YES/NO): NO